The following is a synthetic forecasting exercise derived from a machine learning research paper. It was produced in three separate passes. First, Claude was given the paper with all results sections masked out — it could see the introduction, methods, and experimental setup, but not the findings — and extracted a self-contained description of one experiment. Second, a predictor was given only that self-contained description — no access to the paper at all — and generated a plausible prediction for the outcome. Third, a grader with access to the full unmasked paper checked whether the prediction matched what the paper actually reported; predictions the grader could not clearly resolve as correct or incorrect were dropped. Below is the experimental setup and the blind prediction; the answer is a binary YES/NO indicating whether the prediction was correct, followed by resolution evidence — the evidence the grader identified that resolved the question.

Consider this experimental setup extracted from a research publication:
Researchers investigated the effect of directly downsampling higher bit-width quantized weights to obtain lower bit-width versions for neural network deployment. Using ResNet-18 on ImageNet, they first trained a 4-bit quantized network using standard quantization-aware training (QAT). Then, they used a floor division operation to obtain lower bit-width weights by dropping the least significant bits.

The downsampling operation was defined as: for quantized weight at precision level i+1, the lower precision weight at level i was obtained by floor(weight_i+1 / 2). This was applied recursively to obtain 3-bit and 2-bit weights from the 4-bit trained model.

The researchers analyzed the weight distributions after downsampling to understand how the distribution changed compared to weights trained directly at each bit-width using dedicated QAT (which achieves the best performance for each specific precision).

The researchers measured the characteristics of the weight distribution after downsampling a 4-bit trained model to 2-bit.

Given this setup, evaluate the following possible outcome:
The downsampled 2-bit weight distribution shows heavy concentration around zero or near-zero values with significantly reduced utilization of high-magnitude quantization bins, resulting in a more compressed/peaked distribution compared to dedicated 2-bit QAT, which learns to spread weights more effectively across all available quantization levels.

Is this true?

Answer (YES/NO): YES